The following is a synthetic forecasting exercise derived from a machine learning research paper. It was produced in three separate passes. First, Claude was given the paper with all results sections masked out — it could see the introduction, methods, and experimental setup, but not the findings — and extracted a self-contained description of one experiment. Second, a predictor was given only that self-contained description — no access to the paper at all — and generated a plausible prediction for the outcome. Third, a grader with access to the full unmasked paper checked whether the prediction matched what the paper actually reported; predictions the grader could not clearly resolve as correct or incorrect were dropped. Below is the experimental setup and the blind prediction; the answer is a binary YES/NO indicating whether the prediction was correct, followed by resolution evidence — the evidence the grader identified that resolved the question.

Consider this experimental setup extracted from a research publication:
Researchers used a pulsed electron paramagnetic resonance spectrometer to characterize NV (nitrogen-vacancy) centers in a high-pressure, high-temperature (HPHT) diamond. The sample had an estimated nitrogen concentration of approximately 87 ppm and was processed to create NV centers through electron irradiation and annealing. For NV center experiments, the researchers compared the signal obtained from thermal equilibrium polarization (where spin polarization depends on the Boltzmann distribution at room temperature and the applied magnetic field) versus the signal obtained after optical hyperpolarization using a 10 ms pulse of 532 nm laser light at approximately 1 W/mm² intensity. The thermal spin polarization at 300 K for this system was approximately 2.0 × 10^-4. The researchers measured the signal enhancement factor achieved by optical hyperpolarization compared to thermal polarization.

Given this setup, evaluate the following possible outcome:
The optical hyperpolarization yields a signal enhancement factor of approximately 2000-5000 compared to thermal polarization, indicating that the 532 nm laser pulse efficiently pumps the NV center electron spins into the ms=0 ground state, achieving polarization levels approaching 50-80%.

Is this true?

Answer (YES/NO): NO